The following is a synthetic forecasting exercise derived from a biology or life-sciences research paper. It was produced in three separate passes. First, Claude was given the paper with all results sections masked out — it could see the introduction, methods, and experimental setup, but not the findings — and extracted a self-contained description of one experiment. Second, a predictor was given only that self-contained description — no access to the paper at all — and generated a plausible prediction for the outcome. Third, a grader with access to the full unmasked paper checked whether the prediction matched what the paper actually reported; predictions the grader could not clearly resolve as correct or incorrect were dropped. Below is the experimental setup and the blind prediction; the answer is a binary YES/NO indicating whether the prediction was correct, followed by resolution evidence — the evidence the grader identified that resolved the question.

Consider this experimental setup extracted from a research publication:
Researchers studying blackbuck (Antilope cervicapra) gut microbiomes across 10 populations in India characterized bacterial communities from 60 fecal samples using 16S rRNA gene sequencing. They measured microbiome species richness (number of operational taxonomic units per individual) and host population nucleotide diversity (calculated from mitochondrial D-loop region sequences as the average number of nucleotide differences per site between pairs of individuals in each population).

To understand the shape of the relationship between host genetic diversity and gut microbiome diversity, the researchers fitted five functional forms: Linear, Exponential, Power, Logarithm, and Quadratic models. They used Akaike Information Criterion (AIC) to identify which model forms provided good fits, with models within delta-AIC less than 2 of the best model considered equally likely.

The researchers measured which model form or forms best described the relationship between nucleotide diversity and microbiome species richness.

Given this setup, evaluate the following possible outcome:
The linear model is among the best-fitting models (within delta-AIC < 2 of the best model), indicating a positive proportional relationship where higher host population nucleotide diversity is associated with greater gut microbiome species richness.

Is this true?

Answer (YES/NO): NO